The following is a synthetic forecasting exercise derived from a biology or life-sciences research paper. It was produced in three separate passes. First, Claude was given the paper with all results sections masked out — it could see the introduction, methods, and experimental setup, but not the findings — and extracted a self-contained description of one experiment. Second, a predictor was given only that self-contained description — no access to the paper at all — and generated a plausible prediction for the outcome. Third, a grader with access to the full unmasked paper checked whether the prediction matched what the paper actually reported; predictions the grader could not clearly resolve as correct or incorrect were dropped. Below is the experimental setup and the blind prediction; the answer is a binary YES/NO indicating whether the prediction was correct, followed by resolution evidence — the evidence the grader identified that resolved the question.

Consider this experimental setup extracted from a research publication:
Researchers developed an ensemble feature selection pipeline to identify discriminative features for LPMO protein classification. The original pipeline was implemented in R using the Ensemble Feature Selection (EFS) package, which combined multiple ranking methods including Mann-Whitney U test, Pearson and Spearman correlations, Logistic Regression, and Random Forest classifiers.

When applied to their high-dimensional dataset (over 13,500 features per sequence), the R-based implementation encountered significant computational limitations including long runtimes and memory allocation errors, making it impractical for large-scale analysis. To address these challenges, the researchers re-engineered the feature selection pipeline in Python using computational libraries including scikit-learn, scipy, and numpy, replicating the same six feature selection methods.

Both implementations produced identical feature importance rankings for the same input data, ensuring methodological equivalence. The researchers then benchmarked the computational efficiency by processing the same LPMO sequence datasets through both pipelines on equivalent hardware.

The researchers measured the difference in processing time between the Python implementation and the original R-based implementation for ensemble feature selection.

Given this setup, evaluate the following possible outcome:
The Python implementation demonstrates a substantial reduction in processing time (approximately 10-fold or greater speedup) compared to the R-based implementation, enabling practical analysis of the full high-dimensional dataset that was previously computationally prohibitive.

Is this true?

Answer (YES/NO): NO